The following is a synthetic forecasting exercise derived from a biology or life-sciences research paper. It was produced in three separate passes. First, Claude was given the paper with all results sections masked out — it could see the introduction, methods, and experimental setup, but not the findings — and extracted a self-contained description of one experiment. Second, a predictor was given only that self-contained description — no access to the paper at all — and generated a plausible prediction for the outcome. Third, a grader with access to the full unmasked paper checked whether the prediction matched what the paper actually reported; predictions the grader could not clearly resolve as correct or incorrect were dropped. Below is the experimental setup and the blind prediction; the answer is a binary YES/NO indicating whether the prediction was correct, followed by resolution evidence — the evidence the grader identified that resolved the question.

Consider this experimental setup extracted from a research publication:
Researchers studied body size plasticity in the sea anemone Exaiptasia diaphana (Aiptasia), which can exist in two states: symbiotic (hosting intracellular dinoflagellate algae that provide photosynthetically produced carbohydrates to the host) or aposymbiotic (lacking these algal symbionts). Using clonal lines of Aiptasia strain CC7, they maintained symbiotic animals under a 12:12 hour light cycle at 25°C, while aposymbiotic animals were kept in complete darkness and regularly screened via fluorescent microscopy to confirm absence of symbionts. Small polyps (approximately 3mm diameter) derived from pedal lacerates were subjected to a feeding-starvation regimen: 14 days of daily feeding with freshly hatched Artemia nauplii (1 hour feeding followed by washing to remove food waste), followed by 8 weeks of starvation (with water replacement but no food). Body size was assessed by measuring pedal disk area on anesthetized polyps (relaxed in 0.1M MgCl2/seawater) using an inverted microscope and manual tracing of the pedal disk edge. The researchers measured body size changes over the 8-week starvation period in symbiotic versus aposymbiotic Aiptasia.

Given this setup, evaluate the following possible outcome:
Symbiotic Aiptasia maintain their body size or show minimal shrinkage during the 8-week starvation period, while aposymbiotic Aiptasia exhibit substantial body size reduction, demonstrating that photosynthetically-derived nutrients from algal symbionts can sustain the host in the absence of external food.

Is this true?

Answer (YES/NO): NO